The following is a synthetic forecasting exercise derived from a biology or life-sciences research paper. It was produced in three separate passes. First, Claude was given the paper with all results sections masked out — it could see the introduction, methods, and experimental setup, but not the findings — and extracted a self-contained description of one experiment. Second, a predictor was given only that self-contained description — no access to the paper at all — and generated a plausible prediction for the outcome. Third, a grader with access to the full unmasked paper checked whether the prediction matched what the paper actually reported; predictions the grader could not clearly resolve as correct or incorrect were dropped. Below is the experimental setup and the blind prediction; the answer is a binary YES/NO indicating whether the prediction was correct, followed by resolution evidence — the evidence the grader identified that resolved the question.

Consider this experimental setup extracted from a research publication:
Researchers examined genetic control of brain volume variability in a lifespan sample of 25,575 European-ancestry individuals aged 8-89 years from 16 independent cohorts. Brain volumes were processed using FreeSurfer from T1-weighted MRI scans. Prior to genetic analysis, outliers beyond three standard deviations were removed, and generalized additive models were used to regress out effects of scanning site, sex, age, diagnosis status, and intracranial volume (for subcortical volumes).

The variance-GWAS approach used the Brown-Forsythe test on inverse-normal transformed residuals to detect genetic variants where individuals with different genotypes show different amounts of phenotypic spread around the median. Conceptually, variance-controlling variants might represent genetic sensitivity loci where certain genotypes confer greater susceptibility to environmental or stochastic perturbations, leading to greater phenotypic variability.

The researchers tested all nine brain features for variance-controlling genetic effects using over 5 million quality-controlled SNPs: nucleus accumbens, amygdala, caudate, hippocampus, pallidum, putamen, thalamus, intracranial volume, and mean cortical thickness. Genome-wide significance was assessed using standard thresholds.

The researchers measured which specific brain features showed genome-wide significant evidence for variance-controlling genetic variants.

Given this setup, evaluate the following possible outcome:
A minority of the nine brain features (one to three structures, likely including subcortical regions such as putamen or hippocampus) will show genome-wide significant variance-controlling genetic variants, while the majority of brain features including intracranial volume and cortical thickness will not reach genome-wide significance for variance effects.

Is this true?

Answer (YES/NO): NO